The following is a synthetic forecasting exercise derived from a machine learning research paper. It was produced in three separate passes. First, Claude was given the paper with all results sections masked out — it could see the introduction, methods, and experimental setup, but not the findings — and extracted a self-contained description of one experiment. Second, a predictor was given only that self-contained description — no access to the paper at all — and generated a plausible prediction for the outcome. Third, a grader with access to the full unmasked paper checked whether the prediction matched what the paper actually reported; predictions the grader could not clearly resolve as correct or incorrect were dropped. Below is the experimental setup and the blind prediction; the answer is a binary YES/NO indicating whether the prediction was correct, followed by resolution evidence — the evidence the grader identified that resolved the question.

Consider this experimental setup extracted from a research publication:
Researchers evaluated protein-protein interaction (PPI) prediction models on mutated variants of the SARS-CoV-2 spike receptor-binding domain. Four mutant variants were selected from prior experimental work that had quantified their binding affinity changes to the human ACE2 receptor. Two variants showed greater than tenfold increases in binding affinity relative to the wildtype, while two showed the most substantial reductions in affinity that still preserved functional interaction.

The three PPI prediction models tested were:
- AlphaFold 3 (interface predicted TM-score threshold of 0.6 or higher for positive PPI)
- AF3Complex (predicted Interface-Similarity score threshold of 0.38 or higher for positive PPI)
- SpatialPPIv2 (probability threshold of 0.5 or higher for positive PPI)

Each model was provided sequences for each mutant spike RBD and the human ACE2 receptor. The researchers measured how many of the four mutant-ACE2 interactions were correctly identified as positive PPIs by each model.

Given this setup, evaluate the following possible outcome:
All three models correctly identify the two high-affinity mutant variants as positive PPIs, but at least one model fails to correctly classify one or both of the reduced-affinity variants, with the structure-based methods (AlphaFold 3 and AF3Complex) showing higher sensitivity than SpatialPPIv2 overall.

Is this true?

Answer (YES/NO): NO